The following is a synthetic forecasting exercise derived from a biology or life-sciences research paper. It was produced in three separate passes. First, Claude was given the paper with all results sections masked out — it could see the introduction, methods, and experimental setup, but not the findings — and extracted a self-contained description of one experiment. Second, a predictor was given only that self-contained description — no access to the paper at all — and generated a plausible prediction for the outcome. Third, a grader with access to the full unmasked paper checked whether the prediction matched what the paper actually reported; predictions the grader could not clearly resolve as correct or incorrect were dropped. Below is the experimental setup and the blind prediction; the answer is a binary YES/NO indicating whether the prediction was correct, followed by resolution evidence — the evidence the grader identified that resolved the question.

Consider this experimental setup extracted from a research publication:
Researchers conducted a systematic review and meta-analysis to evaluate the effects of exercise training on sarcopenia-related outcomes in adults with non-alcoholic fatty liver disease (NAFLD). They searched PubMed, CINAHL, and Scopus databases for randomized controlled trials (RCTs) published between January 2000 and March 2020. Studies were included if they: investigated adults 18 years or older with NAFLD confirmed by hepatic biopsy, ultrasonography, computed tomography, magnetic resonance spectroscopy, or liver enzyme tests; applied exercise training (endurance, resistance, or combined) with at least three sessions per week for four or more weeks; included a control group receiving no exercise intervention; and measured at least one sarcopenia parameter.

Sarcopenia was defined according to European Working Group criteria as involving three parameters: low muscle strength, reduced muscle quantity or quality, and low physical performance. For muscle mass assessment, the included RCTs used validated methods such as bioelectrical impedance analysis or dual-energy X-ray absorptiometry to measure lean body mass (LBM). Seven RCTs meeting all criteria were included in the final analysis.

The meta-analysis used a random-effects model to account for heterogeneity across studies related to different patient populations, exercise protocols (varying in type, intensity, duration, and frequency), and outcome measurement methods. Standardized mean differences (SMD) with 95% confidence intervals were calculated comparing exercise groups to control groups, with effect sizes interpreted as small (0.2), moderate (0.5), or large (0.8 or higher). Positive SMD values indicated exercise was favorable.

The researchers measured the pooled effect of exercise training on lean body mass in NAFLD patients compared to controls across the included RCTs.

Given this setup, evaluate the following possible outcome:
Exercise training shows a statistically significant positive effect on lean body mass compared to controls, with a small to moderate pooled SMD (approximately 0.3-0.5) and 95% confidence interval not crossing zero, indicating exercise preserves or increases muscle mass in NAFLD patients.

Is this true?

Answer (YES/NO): NO